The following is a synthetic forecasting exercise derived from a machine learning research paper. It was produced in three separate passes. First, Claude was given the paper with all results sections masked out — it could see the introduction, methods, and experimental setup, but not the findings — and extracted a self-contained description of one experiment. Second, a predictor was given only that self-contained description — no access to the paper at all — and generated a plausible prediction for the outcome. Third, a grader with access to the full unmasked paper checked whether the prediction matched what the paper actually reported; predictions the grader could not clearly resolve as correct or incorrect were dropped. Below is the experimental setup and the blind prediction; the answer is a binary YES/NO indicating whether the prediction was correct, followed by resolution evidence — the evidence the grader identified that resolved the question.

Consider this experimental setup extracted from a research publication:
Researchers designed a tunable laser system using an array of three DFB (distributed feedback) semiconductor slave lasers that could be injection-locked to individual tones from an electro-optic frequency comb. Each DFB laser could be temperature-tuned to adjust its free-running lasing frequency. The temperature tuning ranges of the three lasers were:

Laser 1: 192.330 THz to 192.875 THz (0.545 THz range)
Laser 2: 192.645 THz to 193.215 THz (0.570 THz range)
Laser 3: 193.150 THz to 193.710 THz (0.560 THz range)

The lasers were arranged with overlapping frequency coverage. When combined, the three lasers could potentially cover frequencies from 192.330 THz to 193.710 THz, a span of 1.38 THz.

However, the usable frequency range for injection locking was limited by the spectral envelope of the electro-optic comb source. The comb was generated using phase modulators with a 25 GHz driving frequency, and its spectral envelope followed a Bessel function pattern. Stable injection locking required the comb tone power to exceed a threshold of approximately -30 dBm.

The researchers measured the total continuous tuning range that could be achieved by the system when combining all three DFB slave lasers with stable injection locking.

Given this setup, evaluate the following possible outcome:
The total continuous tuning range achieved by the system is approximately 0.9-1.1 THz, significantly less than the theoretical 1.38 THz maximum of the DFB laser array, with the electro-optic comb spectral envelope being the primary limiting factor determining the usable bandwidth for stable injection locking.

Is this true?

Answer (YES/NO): NO